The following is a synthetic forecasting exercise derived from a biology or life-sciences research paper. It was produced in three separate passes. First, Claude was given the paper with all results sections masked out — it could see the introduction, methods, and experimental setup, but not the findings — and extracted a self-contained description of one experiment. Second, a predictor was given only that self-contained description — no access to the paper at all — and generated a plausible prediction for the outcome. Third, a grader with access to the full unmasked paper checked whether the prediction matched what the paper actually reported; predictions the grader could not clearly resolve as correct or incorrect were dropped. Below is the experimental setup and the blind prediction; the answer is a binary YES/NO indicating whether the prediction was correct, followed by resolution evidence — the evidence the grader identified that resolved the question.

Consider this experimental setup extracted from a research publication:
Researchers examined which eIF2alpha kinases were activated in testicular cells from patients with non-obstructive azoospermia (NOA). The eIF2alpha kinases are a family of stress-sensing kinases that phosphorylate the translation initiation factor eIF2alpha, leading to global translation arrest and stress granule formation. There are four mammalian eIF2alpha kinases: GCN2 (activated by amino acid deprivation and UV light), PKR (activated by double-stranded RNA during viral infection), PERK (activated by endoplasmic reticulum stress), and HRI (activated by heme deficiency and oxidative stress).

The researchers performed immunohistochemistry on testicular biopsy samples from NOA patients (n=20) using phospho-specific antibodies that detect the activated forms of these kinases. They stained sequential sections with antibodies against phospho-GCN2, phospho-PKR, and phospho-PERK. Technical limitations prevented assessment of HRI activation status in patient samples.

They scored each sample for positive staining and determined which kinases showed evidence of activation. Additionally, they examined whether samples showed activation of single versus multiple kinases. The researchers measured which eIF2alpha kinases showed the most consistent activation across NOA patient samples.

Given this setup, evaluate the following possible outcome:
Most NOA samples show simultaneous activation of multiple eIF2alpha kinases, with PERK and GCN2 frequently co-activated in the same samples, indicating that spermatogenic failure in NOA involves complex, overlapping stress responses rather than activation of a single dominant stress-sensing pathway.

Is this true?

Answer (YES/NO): NO